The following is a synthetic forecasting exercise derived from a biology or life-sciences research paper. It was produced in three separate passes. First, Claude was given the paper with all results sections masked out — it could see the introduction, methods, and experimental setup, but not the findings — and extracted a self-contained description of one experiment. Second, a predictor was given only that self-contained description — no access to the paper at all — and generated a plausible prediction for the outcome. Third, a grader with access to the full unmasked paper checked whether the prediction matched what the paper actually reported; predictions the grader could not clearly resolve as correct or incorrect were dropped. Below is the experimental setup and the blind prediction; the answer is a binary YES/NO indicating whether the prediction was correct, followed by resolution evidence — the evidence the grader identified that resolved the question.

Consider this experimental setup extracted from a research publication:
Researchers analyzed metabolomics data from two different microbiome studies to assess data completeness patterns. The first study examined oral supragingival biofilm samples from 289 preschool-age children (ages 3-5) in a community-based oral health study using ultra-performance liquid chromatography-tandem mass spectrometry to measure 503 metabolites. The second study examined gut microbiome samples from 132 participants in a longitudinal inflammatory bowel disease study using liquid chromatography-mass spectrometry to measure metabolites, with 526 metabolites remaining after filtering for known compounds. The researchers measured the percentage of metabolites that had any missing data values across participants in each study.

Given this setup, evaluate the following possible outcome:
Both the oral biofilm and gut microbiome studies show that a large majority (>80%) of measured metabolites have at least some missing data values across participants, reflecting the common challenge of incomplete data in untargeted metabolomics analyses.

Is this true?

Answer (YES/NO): NO